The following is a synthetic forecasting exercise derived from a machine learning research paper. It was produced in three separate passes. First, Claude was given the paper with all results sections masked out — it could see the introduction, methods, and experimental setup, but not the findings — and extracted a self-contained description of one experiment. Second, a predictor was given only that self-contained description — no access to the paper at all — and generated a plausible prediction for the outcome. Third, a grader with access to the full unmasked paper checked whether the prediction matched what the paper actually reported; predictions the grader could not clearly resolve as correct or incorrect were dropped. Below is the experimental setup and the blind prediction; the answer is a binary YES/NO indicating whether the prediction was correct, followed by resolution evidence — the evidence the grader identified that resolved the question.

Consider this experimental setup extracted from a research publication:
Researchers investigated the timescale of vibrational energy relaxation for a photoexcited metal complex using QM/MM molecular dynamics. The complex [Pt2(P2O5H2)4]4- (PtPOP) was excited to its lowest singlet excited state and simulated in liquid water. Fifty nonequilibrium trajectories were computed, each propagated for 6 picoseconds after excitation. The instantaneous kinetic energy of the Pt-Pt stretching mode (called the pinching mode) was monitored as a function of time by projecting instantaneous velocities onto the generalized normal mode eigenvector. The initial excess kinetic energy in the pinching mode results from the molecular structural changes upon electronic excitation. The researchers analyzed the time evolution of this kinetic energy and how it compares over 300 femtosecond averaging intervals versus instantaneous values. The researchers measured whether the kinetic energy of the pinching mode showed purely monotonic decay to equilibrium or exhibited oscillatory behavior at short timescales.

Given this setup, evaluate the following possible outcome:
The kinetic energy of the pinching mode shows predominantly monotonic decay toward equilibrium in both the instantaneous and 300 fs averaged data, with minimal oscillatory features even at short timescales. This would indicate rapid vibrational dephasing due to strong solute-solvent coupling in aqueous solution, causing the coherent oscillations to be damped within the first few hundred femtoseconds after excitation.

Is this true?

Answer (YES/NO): NO